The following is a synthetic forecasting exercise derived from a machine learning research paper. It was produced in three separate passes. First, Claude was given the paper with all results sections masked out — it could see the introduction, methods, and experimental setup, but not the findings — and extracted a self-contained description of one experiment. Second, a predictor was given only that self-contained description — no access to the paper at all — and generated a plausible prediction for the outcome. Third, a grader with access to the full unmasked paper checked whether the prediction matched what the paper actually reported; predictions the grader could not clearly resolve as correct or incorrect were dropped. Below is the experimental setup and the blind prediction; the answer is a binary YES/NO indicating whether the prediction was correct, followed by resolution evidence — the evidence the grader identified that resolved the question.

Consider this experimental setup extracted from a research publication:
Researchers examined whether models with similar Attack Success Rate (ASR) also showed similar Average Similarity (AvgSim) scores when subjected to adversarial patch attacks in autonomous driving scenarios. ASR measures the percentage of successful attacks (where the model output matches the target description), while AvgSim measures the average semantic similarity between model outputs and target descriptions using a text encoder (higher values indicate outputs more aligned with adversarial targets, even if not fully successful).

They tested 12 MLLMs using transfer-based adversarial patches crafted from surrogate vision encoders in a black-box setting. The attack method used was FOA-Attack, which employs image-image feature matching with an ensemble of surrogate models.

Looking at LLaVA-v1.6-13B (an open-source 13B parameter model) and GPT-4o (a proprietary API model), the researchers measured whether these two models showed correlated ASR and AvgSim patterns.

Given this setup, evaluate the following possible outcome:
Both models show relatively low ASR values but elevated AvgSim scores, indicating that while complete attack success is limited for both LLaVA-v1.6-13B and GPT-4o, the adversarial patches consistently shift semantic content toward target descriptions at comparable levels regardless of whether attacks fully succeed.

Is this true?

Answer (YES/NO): NO